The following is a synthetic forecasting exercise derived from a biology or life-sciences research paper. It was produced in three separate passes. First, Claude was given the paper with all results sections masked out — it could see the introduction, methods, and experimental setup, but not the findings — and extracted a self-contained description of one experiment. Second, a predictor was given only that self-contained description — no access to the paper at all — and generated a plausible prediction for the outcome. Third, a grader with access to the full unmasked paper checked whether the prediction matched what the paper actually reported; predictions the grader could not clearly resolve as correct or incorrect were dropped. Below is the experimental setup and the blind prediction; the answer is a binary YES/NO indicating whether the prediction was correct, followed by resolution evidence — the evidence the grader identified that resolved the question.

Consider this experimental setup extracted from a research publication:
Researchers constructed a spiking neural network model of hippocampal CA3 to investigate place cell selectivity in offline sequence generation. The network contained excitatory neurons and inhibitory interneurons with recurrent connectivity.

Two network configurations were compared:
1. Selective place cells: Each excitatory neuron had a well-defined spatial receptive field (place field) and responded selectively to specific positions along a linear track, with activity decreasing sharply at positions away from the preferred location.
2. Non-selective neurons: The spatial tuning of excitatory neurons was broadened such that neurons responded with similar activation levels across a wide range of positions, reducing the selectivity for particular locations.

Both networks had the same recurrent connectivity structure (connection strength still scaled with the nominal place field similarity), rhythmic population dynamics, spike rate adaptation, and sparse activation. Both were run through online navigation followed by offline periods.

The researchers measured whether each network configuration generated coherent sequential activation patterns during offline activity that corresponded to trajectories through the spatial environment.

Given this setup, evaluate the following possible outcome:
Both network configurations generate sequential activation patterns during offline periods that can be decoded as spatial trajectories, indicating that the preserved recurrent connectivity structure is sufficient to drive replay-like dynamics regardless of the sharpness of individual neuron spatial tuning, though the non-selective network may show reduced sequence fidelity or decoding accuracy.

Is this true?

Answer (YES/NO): NO